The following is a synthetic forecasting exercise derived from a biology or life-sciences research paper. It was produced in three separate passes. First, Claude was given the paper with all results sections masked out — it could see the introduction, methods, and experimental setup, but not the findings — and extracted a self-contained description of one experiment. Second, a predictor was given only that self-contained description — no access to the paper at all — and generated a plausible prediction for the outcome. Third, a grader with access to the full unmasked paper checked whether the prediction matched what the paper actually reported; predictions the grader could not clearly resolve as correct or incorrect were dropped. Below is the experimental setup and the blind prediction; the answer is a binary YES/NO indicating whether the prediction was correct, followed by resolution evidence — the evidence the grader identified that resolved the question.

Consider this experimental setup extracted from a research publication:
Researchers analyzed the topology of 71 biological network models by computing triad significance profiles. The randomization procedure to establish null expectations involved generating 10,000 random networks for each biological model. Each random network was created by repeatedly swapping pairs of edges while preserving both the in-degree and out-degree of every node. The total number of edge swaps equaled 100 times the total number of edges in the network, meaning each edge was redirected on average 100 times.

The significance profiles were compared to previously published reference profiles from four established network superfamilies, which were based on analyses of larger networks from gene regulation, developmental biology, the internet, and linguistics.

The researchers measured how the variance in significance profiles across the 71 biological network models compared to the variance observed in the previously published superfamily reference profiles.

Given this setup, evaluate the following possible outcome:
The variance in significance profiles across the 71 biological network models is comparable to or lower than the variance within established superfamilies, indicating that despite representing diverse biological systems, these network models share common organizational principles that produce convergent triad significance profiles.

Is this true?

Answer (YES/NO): NO